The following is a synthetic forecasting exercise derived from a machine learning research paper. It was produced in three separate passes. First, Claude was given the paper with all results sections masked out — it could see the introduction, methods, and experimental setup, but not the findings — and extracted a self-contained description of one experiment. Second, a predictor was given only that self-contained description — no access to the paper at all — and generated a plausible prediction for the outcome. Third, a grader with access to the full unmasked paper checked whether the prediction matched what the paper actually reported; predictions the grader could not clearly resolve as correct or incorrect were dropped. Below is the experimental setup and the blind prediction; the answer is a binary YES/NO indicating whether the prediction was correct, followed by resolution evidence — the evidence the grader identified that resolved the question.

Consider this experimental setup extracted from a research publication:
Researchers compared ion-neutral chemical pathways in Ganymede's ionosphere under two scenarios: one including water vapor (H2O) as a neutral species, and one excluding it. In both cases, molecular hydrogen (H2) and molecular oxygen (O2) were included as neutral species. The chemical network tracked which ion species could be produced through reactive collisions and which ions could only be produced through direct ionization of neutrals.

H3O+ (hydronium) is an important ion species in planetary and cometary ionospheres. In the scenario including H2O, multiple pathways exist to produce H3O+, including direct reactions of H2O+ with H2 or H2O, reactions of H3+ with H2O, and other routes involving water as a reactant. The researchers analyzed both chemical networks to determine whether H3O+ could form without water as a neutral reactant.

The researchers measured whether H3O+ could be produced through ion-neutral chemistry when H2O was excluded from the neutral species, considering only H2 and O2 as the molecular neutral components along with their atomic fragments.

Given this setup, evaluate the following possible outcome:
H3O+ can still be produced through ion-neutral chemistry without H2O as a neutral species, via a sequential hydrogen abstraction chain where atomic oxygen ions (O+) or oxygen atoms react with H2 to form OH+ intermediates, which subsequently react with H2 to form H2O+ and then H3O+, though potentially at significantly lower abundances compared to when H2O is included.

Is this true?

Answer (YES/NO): YES